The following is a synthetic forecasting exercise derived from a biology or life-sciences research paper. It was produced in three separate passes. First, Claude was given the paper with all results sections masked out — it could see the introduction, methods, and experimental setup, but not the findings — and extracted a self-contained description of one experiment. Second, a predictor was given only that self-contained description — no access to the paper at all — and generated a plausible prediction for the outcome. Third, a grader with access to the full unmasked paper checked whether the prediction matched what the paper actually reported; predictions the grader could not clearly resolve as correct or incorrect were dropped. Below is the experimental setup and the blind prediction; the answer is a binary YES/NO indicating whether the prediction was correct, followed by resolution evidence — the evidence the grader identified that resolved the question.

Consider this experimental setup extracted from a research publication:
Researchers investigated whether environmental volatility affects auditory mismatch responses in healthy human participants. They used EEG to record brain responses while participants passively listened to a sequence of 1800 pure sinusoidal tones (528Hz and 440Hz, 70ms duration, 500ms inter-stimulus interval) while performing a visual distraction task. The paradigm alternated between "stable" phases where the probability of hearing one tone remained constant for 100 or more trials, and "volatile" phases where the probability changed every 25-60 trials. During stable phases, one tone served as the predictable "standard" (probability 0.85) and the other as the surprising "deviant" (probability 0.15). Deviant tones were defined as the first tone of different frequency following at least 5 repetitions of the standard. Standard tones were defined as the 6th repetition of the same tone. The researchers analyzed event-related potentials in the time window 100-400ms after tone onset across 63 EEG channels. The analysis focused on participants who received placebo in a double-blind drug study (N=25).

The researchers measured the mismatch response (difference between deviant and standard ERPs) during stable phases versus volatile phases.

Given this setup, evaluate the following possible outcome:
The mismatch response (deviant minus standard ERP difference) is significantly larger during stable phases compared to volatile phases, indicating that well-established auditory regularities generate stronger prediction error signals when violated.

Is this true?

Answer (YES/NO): NO